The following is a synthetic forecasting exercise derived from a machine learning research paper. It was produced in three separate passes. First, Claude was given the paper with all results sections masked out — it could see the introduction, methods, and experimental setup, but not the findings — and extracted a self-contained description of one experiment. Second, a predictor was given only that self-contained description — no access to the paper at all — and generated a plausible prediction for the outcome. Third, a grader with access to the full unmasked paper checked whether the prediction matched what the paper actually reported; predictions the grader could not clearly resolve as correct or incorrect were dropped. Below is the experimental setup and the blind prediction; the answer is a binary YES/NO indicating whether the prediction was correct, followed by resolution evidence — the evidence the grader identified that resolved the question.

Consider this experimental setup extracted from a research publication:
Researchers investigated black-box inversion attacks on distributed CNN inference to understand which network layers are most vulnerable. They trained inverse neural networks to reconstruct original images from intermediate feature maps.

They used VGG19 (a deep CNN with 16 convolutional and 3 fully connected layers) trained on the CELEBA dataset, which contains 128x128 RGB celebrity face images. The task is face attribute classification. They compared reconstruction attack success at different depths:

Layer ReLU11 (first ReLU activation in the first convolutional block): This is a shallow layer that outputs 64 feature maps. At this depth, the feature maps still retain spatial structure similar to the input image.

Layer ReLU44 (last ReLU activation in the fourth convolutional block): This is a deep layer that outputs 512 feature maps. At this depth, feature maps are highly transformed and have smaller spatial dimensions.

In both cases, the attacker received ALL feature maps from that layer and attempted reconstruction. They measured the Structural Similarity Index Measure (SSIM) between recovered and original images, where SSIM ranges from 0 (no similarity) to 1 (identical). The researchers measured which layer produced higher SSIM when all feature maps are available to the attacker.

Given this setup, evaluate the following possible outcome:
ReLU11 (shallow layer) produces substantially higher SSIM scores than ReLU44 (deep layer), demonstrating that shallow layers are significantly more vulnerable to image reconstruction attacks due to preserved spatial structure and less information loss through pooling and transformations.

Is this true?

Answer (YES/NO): YES